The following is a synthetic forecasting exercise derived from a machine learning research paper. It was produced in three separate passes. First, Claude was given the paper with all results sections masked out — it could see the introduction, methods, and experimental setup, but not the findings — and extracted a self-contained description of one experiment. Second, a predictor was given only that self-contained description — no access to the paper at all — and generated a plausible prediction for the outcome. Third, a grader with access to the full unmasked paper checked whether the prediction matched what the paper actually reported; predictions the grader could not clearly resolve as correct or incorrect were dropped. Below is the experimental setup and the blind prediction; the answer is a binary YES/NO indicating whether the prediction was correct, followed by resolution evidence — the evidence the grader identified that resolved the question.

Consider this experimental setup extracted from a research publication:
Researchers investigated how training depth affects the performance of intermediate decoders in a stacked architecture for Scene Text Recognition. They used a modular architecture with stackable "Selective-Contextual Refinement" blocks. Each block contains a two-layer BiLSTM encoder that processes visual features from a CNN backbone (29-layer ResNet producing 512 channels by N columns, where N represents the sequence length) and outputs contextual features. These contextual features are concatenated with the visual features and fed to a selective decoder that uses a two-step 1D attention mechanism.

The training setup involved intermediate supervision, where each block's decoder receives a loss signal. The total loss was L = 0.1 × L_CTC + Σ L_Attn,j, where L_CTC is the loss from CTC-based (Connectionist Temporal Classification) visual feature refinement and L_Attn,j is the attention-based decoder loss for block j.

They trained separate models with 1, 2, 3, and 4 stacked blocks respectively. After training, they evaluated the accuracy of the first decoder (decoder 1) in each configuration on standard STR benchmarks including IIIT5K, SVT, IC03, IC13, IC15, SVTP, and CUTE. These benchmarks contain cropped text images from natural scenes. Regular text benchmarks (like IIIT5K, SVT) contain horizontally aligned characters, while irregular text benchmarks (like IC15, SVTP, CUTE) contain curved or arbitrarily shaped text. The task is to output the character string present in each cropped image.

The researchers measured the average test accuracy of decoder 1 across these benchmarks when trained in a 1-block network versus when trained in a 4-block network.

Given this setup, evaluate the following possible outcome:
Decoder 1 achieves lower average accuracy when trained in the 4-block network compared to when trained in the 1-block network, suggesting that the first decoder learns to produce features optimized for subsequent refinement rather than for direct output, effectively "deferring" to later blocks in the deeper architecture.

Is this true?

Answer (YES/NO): NO